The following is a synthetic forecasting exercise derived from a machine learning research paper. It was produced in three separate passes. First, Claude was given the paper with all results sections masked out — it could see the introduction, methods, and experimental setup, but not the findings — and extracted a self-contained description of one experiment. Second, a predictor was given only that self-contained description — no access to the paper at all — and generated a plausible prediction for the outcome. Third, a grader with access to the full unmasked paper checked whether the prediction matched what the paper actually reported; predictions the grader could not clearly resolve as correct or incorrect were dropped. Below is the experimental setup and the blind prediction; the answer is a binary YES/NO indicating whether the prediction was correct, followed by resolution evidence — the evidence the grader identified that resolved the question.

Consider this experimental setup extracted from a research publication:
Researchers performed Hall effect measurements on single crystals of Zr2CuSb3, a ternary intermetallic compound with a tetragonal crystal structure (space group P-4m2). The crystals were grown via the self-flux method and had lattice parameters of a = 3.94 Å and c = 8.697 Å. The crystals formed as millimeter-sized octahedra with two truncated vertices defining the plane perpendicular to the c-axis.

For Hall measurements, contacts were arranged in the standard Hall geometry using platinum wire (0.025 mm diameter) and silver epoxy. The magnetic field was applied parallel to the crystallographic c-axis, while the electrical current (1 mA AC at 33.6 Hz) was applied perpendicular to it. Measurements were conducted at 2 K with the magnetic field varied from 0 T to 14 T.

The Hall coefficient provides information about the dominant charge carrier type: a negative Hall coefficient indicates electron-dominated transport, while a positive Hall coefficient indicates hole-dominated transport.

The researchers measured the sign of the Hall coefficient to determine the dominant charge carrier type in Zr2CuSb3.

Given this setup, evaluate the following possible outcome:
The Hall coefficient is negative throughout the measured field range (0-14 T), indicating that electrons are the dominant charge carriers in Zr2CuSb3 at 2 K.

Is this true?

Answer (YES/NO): YES